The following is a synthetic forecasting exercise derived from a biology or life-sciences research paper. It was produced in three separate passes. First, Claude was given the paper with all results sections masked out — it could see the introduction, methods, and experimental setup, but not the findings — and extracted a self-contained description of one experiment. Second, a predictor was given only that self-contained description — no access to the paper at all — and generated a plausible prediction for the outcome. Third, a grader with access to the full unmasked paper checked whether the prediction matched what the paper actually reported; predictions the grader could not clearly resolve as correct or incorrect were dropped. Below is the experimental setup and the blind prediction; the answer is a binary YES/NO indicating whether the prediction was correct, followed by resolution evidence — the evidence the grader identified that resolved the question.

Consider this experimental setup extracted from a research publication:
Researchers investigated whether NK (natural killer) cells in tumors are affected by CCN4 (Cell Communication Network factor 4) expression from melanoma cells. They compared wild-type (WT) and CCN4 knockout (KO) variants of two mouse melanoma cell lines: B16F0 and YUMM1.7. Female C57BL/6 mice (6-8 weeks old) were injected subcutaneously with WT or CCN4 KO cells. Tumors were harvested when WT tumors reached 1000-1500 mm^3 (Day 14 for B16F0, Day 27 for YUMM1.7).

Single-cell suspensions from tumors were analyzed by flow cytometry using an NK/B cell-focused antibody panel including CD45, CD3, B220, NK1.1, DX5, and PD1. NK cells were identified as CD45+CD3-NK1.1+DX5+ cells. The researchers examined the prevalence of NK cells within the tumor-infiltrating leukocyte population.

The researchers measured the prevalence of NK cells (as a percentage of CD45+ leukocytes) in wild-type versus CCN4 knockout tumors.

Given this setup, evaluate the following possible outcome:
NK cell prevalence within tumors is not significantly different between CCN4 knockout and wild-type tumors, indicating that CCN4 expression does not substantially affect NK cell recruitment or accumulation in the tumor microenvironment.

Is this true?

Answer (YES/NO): NO